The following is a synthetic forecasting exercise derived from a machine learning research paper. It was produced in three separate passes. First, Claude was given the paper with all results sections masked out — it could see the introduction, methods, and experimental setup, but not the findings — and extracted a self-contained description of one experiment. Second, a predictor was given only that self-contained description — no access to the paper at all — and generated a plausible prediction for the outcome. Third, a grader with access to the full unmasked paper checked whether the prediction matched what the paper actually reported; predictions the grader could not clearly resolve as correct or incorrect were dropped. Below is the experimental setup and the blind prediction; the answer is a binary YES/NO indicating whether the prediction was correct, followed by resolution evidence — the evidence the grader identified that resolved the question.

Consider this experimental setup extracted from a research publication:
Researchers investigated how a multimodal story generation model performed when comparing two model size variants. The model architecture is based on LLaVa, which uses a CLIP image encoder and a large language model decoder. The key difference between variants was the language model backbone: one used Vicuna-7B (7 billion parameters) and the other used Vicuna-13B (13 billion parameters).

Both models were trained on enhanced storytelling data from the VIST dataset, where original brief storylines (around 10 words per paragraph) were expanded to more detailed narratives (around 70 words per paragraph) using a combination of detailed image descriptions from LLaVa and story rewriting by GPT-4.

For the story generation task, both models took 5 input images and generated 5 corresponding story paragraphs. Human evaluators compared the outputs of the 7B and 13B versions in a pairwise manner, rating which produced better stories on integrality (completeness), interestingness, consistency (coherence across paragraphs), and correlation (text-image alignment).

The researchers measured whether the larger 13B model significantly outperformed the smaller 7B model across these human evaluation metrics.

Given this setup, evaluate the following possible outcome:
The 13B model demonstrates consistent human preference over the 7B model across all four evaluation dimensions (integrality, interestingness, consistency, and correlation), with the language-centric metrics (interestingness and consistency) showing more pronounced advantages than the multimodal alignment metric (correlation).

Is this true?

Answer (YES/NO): NO